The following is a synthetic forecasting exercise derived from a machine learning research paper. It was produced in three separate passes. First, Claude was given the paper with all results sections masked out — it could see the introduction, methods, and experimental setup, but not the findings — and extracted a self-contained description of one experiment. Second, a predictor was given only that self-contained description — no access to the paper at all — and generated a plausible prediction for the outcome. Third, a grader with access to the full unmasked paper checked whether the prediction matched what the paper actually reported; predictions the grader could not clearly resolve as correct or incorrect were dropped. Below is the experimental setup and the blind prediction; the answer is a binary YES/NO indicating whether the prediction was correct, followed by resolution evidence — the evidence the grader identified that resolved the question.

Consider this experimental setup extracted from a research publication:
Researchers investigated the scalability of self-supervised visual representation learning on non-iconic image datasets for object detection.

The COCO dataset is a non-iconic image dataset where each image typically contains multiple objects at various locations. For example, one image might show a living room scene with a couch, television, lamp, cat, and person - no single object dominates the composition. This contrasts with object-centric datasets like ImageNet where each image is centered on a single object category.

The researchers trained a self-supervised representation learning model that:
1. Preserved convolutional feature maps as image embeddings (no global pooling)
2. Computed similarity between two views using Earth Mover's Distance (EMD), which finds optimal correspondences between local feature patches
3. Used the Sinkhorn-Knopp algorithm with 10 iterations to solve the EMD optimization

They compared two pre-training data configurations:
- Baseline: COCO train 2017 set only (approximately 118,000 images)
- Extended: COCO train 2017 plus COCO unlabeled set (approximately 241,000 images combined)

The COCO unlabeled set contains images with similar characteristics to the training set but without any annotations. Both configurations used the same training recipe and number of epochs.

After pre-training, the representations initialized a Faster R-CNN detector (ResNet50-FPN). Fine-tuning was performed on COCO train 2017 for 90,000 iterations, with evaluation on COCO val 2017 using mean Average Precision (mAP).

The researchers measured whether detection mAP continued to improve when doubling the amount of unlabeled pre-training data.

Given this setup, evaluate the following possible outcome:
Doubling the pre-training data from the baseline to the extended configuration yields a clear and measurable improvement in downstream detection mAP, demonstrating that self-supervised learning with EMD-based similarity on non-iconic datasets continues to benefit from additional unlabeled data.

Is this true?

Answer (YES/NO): YES